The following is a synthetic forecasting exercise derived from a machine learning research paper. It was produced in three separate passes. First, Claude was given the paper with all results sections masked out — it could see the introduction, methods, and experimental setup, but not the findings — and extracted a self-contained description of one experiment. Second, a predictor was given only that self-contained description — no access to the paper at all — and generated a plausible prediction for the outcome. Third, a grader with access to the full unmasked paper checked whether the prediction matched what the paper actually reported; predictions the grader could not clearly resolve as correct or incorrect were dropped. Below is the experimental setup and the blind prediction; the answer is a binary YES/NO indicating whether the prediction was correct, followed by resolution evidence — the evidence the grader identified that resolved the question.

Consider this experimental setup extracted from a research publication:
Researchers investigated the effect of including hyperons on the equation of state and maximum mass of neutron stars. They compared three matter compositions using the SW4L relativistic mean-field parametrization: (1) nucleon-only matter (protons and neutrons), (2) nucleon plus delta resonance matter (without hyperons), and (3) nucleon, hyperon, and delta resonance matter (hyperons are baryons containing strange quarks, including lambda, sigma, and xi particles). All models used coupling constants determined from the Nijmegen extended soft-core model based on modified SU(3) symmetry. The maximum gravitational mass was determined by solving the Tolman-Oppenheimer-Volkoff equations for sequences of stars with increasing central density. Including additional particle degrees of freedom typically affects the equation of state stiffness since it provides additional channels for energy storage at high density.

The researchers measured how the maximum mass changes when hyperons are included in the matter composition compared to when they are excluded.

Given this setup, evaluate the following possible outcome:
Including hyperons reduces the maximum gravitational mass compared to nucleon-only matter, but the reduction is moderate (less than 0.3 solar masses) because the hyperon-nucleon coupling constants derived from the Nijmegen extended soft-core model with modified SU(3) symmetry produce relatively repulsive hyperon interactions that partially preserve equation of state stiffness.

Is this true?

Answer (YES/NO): YES